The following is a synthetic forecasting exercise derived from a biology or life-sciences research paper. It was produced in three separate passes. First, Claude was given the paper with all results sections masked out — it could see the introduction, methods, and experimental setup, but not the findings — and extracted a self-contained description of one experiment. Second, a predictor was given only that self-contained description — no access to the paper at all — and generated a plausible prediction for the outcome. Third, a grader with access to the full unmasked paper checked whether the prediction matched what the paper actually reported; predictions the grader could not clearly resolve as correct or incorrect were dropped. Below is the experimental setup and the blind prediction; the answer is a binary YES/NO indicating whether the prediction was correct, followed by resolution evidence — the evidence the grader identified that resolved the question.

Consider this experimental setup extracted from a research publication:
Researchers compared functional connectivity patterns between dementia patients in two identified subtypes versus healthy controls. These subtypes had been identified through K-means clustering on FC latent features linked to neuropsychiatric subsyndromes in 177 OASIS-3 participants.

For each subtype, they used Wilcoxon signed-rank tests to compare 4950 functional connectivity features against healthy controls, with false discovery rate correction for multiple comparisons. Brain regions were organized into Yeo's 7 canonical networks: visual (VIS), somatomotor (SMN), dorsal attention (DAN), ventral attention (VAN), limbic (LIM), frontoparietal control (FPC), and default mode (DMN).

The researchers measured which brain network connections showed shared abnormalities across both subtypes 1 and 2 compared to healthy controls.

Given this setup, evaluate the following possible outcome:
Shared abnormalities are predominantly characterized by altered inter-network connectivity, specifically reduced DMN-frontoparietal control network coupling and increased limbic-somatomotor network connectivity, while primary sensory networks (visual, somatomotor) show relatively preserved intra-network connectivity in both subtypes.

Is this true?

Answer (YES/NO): NO